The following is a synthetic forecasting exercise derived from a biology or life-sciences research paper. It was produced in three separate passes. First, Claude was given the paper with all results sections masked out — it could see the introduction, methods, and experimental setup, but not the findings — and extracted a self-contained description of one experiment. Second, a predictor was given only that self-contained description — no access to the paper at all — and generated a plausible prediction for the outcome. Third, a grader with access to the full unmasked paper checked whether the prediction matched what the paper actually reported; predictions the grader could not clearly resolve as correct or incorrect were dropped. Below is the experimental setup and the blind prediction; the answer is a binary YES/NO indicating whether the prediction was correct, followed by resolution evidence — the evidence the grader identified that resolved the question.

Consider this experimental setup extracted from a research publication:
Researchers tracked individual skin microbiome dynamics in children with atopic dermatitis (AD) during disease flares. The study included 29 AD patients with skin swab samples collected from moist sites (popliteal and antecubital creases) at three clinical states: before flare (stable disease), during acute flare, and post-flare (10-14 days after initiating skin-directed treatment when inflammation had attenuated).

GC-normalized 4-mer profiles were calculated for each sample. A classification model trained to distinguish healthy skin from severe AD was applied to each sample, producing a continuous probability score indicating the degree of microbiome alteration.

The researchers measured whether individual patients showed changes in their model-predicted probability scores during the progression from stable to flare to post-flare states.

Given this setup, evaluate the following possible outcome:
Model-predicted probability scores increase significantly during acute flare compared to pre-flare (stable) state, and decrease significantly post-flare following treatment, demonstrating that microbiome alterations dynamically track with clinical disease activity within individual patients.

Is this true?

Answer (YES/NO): NO